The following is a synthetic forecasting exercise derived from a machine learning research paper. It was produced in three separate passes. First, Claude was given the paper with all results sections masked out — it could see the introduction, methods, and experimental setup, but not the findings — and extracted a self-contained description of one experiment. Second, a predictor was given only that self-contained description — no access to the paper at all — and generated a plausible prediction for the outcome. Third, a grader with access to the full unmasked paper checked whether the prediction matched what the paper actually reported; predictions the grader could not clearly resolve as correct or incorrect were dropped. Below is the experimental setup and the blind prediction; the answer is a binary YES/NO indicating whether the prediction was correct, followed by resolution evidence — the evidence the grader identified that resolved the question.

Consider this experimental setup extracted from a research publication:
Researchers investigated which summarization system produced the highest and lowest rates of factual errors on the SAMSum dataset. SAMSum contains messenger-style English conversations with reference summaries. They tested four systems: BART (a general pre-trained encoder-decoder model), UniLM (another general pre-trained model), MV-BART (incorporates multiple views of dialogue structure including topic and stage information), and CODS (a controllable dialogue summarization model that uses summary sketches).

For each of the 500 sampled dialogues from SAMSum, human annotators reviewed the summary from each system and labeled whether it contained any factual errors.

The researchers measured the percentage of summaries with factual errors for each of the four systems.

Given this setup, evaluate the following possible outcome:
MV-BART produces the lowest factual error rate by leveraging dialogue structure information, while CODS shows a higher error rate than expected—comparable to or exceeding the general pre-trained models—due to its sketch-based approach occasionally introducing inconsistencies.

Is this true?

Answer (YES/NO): NO